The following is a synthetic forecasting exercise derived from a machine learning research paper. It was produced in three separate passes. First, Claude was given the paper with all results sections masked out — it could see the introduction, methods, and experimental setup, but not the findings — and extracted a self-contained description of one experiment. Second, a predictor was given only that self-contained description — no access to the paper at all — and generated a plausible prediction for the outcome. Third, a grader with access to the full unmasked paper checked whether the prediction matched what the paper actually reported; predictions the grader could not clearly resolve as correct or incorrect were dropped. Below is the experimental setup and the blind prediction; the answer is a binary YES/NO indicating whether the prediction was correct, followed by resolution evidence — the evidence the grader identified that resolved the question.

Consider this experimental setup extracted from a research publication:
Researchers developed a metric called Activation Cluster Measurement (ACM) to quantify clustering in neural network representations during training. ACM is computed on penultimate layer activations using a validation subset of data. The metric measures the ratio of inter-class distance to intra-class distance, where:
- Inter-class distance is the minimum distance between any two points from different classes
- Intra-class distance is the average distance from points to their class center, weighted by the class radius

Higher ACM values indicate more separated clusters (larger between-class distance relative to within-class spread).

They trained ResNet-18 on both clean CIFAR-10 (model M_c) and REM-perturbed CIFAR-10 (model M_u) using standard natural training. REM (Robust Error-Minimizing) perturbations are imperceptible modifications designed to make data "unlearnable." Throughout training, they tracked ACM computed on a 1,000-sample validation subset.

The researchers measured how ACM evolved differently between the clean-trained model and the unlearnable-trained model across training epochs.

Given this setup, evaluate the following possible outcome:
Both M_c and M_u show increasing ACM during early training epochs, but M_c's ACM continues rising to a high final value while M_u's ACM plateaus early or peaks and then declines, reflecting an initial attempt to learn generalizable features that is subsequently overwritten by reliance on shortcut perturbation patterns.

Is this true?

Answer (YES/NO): NO